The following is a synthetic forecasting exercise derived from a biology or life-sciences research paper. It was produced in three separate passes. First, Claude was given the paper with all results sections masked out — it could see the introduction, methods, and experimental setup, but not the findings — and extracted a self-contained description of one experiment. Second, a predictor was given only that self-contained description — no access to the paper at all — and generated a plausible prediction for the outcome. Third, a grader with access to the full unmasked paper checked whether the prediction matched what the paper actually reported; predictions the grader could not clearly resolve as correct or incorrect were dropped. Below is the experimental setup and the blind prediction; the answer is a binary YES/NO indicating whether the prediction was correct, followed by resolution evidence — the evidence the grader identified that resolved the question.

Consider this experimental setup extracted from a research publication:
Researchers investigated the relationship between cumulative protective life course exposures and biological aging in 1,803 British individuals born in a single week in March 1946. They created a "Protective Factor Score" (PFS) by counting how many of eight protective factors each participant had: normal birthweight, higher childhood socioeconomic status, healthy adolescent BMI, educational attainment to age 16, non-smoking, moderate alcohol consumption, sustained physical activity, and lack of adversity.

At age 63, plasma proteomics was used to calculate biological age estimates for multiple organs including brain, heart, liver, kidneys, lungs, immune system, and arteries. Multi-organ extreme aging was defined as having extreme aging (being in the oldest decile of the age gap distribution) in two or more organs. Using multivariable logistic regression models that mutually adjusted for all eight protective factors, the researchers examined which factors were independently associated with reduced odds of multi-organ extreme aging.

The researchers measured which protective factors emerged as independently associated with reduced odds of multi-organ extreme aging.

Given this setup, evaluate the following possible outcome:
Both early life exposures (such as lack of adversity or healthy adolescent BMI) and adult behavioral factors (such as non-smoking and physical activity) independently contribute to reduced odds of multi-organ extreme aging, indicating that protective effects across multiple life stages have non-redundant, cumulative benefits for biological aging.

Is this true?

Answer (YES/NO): NO